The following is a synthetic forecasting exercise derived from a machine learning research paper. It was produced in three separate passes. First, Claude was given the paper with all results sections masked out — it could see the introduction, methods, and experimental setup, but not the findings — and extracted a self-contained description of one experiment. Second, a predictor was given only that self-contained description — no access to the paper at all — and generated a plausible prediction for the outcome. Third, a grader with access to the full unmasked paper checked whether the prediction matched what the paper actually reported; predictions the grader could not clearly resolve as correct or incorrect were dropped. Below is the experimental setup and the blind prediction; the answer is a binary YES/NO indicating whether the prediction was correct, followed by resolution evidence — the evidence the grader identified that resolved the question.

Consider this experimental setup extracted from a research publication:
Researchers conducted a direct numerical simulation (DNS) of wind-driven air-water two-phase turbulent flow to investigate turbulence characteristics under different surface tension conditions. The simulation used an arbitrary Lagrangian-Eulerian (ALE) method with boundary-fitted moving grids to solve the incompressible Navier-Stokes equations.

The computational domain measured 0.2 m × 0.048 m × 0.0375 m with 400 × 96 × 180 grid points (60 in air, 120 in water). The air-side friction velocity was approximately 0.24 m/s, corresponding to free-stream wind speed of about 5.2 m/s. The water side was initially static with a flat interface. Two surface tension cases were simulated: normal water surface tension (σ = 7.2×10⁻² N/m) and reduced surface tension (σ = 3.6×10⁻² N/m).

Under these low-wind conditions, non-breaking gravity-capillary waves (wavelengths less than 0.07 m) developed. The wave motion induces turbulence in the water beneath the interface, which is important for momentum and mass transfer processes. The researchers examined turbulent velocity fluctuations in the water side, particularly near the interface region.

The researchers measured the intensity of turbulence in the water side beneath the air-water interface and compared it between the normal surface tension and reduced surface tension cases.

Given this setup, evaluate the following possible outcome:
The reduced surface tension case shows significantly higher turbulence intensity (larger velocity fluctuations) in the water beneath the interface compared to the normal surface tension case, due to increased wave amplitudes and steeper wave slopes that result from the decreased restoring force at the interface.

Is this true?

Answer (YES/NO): NO